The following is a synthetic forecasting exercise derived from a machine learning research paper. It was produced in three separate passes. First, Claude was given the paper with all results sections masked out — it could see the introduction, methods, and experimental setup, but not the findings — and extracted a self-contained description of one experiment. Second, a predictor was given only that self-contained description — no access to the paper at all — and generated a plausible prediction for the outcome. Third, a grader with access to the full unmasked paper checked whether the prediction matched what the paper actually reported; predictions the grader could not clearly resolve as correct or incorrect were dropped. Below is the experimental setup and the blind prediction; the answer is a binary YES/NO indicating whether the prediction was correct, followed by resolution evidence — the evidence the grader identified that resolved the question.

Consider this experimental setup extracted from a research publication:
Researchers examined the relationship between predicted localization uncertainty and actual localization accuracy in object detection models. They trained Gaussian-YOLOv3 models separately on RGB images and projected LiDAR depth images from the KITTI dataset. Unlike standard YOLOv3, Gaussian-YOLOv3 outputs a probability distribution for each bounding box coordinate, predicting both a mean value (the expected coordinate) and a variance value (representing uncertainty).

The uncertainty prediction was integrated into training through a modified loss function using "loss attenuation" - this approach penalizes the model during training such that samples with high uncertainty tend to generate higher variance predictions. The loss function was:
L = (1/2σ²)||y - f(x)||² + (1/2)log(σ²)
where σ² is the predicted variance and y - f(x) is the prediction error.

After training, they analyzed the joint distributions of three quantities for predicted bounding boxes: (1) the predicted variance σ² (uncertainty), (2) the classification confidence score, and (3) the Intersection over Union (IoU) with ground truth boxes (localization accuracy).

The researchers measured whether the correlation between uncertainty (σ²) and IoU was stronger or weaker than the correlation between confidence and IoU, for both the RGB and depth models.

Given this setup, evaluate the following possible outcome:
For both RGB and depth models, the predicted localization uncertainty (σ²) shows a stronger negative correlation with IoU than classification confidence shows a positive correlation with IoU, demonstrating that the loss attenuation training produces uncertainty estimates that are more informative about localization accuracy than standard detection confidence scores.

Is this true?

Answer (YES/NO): YES